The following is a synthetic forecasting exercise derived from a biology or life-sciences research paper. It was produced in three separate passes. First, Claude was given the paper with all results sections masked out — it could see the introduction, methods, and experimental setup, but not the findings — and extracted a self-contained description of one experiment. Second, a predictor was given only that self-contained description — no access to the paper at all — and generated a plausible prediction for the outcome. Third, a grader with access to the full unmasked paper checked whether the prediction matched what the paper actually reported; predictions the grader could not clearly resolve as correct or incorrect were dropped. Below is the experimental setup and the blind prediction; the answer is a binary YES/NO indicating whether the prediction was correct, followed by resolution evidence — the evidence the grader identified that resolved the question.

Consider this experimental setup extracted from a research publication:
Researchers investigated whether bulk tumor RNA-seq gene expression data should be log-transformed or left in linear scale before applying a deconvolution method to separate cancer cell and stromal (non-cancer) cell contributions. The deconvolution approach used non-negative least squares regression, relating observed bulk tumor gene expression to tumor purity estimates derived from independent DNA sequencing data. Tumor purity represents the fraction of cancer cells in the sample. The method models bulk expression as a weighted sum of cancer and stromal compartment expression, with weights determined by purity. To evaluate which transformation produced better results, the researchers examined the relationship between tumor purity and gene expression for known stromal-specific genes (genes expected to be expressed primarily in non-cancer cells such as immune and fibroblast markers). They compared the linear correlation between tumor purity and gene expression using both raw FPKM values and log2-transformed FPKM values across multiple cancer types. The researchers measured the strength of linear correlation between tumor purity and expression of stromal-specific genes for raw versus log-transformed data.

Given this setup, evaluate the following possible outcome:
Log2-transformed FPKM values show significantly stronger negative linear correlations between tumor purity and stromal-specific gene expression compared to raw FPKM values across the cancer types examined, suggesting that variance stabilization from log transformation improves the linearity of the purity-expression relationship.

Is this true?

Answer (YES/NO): YES